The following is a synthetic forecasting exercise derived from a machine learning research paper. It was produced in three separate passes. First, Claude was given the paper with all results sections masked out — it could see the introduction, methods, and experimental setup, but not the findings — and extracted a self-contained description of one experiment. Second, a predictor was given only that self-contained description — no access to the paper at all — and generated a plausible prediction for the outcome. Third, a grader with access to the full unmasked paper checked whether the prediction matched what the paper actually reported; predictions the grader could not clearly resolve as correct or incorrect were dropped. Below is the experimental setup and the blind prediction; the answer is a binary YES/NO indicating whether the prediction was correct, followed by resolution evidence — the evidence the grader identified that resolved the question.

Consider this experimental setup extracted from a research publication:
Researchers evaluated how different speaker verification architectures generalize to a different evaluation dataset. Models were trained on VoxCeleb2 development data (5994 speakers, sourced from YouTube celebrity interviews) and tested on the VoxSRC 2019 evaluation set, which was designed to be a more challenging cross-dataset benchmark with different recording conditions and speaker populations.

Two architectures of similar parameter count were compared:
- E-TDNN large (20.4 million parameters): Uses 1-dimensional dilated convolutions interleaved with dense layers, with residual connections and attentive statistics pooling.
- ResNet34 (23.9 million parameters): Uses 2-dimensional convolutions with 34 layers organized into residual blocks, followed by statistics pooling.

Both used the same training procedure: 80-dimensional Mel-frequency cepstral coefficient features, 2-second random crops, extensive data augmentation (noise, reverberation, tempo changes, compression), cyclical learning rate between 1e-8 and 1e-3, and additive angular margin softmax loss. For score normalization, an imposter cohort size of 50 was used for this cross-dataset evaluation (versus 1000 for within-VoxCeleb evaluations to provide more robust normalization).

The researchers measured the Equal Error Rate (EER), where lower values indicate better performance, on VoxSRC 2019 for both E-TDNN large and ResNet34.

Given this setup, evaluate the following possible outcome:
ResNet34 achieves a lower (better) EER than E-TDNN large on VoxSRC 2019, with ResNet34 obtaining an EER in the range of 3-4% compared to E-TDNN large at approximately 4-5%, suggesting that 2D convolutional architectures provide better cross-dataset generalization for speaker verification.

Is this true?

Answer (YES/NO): NO